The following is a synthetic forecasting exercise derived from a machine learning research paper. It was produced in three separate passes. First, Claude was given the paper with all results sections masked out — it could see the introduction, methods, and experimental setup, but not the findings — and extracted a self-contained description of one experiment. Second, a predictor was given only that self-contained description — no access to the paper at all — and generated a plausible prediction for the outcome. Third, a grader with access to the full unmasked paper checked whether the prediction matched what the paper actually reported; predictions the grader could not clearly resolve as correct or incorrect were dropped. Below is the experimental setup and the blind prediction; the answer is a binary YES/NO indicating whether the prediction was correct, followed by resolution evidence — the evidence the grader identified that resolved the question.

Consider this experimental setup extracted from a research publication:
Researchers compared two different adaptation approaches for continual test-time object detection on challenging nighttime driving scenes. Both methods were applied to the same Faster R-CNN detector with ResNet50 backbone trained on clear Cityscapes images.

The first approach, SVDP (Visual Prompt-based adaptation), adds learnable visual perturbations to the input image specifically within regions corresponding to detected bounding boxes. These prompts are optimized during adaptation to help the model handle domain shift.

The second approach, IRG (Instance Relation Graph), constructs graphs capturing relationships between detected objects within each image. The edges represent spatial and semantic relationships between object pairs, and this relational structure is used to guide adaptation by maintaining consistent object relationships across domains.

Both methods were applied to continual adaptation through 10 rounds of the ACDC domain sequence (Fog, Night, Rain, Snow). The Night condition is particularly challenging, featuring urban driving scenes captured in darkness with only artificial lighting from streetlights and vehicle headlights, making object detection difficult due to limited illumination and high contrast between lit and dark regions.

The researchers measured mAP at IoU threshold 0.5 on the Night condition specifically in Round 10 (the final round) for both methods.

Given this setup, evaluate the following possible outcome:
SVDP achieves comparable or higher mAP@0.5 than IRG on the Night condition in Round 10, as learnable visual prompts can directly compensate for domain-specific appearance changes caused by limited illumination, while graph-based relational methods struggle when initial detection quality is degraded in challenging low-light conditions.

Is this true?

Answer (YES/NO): YES